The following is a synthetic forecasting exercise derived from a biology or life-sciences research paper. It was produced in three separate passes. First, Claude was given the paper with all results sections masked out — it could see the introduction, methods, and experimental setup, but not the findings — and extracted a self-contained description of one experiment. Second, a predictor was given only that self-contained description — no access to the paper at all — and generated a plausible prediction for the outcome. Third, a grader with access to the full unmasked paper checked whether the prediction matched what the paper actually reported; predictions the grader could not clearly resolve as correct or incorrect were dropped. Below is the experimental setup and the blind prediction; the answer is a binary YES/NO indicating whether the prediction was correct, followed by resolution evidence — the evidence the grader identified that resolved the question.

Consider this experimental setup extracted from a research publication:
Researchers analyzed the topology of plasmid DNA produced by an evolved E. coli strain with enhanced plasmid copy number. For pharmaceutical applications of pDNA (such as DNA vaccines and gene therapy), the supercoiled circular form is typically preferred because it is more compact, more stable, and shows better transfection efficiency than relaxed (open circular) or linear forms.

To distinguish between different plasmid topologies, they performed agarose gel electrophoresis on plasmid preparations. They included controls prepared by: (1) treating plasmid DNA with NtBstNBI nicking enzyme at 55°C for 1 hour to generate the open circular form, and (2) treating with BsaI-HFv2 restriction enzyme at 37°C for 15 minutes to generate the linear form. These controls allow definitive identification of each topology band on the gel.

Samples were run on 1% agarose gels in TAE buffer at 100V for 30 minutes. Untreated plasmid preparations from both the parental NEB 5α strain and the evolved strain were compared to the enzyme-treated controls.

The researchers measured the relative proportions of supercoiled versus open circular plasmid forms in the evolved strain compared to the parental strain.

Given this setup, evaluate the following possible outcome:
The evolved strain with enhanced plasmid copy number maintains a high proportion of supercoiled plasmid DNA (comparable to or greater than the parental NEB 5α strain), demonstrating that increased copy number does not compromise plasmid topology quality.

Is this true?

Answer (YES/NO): YES